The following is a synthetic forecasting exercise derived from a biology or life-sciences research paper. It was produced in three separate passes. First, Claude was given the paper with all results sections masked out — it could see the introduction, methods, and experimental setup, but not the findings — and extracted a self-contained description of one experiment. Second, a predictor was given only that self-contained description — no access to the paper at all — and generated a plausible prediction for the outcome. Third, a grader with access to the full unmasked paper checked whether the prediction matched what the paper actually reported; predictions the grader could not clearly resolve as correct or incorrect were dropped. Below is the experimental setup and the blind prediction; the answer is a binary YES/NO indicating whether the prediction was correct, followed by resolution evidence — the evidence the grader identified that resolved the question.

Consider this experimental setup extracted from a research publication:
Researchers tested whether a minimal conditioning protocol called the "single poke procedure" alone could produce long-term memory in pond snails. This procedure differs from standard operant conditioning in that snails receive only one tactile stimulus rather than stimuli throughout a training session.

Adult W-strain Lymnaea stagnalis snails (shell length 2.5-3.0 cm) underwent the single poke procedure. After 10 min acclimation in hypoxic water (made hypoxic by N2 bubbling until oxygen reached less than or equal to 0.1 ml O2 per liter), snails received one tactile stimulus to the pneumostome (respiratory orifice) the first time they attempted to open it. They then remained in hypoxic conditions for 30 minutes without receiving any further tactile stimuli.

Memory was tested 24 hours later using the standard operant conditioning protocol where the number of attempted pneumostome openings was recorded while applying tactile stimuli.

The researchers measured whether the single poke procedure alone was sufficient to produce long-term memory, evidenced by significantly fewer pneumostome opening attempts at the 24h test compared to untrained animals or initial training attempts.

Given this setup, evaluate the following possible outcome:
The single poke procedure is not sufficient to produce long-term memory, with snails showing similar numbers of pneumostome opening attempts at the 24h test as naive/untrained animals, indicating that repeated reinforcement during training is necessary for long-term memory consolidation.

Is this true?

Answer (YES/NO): YES